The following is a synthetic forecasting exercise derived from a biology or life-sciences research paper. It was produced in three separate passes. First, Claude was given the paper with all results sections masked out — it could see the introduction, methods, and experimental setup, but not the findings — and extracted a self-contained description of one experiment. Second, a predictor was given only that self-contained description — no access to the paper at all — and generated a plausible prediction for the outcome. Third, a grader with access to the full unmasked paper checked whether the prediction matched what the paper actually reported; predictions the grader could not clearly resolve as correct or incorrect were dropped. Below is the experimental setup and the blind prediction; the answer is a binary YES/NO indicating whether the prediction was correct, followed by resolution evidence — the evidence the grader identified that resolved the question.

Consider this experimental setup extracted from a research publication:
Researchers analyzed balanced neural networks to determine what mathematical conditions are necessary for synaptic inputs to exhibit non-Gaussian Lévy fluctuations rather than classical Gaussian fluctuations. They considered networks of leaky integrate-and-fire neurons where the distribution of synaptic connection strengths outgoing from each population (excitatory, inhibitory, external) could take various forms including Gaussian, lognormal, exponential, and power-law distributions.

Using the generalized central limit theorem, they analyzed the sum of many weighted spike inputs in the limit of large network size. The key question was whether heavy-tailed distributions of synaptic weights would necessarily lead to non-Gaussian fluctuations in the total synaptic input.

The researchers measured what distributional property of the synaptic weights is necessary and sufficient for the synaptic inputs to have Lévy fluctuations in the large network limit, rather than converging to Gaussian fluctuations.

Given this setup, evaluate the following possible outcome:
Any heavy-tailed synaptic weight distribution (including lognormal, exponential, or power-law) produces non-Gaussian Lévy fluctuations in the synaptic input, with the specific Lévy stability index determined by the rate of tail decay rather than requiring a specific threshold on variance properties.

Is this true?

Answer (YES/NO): NO